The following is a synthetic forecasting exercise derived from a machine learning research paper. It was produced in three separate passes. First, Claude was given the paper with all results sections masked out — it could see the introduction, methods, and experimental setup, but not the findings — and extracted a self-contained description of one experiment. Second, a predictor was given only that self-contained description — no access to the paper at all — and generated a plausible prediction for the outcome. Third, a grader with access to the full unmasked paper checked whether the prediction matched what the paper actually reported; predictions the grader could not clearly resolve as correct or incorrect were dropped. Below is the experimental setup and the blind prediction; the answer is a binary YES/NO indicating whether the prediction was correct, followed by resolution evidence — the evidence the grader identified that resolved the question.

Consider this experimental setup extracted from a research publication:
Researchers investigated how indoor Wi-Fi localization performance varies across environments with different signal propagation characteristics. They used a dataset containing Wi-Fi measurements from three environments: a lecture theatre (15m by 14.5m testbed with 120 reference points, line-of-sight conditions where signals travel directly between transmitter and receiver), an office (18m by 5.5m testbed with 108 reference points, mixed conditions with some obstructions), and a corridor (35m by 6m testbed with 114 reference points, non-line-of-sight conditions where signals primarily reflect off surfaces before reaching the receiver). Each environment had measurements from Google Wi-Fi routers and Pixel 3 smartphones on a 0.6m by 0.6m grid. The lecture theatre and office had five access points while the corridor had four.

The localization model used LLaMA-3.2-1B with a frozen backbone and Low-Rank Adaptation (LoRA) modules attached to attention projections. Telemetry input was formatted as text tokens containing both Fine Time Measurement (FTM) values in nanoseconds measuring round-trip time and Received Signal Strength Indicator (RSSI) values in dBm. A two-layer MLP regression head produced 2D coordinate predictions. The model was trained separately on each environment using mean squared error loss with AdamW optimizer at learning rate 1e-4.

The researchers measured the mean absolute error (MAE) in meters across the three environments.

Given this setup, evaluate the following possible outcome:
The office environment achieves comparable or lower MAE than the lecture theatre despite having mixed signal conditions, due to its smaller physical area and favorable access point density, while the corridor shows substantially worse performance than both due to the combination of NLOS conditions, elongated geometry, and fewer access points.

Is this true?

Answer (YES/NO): NO